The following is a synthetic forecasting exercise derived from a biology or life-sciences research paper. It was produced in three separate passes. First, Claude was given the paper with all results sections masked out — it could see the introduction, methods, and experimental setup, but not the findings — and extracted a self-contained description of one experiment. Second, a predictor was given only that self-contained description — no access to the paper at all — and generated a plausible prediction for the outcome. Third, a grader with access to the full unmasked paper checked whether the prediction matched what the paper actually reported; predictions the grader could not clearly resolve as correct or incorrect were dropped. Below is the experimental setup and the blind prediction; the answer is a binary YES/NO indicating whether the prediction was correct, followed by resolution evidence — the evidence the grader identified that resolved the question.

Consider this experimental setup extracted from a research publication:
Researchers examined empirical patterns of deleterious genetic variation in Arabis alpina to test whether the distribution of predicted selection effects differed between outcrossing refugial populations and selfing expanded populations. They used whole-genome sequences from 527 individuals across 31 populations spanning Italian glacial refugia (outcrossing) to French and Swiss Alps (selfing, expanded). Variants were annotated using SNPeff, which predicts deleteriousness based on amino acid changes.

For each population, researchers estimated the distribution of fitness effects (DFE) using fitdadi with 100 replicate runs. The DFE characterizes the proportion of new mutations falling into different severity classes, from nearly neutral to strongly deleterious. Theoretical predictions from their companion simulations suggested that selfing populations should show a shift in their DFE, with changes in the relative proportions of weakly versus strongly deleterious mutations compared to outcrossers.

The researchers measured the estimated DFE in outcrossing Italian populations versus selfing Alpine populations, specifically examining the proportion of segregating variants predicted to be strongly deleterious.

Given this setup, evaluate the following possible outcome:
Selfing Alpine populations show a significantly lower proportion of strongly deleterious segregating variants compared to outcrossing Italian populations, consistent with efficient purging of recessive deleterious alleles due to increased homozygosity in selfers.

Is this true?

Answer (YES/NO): NO